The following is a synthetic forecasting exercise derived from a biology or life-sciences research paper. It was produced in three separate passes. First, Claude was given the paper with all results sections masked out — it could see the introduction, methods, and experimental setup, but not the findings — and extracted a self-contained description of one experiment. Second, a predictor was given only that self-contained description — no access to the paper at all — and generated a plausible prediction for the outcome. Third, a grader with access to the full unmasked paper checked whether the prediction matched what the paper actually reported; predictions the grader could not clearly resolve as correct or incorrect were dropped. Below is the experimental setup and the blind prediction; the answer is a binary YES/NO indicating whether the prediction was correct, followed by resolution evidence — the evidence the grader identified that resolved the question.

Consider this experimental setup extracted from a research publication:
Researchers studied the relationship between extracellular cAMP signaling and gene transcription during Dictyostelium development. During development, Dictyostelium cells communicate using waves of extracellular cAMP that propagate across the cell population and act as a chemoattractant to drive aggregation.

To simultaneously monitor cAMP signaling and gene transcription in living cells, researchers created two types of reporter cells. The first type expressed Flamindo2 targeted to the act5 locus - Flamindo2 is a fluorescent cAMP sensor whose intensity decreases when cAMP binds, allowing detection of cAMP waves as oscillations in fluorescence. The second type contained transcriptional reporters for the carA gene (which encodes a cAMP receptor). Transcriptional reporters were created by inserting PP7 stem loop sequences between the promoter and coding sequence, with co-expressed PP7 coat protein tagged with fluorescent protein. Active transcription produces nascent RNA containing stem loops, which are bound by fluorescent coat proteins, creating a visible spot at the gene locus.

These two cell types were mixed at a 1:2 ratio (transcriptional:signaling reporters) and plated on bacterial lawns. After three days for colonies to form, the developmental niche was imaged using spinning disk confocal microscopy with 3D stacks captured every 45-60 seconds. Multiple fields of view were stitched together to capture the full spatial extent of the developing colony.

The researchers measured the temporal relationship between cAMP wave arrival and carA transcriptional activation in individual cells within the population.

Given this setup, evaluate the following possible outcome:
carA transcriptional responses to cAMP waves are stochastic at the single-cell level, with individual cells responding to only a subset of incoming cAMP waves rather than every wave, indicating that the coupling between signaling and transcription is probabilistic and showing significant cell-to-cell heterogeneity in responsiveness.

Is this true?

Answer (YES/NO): NO